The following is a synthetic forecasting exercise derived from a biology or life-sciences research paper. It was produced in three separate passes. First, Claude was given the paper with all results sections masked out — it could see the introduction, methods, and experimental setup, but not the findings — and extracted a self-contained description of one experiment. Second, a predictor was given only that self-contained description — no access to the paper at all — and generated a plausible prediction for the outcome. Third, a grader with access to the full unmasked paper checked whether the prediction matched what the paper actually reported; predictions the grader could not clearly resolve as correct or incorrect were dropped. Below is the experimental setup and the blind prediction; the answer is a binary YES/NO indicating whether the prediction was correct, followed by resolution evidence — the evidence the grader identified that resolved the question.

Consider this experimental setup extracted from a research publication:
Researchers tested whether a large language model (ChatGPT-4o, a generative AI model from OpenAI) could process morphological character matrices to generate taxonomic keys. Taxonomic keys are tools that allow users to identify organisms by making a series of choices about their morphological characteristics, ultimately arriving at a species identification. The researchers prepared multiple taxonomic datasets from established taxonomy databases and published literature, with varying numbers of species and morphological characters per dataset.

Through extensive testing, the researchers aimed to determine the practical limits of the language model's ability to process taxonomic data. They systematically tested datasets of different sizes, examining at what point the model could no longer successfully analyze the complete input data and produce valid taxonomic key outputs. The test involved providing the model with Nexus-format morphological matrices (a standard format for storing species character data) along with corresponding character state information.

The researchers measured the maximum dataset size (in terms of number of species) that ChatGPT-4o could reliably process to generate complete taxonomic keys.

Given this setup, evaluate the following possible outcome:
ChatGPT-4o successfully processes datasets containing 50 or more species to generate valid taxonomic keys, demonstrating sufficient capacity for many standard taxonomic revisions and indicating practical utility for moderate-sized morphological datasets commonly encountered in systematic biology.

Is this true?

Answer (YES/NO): NO